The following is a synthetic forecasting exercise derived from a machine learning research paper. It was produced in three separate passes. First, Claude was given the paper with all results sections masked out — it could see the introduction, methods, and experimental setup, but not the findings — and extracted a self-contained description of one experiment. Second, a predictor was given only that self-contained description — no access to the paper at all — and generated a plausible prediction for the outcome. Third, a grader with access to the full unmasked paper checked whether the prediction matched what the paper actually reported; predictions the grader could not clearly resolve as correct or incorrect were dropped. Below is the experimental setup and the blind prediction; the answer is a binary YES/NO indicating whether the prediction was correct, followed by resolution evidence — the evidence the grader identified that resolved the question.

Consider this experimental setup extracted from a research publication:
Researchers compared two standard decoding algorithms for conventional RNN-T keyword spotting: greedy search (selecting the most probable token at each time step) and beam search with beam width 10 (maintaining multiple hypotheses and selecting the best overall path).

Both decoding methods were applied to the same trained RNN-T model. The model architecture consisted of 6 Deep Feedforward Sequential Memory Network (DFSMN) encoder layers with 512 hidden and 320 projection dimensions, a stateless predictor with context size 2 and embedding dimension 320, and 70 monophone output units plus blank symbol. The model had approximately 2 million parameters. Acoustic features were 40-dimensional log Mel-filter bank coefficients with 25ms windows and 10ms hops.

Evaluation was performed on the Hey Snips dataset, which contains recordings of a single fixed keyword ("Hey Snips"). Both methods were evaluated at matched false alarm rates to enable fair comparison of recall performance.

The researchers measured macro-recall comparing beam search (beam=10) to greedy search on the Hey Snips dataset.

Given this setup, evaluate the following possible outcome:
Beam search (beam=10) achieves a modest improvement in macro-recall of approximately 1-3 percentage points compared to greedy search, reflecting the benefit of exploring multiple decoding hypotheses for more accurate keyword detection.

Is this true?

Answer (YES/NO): NO